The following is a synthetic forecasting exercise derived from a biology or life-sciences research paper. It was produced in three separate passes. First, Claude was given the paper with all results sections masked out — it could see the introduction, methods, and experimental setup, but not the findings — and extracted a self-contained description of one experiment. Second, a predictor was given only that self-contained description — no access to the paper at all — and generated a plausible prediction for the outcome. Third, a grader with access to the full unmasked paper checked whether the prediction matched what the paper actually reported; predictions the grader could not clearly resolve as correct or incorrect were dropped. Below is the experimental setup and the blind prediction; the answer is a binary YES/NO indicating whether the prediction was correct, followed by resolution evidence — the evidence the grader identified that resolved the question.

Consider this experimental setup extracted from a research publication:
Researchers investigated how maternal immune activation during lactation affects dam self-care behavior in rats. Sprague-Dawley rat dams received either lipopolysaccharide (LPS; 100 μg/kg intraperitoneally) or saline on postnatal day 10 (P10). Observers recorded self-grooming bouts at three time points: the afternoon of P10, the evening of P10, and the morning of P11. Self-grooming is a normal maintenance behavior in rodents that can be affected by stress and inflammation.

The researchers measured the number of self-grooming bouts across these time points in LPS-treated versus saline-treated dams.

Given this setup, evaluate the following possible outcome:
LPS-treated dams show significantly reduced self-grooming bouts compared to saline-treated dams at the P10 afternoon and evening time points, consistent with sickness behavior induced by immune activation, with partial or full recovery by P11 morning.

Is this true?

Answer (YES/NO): NO